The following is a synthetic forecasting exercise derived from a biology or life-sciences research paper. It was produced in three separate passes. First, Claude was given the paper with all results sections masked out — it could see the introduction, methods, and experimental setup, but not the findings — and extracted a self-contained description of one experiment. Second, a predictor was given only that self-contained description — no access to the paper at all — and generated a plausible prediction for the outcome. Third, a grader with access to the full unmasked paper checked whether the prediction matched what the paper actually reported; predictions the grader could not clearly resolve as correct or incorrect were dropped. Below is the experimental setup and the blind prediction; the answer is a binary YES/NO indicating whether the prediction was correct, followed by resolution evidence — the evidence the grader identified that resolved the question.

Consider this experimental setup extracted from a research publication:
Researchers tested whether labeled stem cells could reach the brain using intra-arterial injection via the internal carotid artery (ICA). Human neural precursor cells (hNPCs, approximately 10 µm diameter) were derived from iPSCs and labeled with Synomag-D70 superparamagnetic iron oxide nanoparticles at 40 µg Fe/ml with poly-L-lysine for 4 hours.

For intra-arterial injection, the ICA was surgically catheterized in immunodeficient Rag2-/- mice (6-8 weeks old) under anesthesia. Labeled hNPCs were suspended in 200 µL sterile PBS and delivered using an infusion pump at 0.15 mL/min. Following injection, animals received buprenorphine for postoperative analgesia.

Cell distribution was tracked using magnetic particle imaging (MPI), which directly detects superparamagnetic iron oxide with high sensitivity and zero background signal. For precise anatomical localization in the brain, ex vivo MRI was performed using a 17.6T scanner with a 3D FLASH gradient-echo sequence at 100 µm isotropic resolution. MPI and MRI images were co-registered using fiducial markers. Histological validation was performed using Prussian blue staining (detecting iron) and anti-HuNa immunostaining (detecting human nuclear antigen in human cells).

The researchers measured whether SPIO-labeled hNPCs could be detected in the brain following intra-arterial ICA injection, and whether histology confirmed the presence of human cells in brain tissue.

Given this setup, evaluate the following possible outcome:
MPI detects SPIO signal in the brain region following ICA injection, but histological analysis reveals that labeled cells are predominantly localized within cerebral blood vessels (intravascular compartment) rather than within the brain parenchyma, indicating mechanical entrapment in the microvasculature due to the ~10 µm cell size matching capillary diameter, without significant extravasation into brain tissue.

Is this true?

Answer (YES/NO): NO